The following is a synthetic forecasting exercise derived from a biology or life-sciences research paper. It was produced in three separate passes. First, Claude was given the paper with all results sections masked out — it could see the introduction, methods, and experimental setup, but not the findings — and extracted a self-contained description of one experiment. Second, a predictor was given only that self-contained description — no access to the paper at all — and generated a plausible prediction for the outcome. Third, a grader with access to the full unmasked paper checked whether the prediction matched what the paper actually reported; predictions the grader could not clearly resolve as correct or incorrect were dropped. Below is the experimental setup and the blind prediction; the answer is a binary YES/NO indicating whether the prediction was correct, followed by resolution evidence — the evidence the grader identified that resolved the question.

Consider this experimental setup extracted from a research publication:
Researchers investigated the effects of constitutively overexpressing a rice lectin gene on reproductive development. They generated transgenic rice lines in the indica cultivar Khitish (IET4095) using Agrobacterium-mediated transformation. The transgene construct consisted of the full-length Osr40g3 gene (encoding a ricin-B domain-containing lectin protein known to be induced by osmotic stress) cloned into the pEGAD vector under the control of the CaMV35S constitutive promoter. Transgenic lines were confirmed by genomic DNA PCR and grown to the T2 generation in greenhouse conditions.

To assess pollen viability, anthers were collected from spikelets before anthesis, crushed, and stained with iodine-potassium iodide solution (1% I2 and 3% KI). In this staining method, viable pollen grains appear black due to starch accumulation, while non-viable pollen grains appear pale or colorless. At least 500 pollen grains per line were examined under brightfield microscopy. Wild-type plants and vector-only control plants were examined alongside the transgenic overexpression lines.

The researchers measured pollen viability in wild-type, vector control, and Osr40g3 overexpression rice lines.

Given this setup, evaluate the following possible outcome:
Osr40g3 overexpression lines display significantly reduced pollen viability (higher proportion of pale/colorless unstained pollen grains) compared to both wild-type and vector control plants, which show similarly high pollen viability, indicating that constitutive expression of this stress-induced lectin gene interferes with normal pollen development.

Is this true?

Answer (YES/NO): YES